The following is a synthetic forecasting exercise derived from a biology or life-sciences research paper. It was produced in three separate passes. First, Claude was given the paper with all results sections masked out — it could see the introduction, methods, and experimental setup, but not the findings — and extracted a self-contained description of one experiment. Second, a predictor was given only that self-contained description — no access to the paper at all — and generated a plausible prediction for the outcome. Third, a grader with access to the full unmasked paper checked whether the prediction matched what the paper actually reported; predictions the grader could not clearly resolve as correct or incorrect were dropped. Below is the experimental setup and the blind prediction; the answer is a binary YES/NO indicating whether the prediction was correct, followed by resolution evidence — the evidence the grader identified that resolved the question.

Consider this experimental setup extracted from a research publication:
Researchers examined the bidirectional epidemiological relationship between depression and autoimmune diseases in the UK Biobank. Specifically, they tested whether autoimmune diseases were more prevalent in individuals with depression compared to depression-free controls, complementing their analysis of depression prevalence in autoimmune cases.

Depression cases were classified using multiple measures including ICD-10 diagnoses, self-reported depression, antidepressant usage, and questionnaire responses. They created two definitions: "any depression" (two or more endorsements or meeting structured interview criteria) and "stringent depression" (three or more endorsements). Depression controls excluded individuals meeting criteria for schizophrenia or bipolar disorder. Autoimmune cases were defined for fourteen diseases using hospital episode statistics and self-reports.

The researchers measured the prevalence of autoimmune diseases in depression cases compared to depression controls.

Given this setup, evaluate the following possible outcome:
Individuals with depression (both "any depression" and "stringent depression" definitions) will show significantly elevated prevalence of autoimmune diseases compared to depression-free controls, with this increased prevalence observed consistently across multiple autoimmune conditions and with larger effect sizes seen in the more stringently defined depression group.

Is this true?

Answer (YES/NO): YES